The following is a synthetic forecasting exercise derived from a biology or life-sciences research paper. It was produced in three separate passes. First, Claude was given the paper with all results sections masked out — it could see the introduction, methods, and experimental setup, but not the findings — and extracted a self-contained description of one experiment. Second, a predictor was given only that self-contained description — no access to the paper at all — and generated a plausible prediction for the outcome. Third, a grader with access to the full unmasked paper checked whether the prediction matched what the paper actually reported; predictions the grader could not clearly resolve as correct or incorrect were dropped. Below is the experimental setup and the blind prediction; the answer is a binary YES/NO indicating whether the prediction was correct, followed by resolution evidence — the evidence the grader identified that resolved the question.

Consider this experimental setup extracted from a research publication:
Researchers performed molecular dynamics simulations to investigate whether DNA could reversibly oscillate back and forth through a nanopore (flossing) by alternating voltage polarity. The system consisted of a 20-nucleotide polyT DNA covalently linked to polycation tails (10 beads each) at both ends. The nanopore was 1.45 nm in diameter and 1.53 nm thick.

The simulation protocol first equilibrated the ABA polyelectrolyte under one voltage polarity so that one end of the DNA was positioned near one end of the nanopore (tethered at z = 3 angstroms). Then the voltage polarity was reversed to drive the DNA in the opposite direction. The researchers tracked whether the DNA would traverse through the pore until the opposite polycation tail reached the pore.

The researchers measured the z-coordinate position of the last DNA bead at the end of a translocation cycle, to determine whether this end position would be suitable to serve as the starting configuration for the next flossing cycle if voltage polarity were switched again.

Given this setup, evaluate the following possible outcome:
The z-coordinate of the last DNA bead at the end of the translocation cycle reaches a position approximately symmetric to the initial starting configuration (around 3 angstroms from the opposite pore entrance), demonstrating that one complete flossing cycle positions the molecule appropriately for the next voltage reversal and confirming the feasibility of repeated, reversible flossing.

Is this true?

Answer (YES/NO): NO